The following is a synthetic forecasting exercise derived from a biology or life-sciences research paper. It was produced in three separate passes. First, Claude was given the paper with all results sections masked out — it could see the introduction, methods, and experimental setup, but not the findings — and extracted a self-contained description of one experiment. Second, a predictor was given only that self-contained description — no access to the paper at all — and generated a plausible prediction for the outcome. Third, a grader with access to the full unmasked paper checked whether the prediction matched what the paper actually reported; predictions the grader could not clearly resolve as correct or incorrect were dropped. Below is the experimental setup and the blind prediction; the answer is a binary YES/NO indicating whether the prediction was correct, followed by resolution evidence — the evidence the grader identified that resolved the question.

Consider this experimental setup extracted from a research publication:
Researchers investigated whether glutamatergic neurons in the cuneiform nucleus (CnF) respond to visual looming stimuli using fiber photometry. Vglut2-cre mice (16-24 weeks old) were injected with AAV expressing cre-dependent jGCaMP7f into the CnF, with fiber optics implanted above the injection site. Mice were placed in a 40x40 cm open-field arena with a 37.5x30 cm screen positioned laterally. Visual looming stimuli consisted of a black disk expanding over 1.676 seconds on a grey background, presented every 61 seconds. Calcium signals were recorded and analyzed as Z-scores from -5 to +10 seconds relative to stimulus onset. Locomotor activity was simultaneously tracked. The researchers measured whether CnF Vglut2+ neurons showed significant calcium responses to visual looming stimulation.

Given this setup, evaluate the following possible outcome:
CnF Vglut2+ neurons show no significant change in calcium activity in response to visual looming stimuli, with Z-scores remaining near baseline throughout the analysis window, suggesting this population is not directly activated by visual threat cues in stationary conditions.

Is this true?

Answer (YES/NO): NO